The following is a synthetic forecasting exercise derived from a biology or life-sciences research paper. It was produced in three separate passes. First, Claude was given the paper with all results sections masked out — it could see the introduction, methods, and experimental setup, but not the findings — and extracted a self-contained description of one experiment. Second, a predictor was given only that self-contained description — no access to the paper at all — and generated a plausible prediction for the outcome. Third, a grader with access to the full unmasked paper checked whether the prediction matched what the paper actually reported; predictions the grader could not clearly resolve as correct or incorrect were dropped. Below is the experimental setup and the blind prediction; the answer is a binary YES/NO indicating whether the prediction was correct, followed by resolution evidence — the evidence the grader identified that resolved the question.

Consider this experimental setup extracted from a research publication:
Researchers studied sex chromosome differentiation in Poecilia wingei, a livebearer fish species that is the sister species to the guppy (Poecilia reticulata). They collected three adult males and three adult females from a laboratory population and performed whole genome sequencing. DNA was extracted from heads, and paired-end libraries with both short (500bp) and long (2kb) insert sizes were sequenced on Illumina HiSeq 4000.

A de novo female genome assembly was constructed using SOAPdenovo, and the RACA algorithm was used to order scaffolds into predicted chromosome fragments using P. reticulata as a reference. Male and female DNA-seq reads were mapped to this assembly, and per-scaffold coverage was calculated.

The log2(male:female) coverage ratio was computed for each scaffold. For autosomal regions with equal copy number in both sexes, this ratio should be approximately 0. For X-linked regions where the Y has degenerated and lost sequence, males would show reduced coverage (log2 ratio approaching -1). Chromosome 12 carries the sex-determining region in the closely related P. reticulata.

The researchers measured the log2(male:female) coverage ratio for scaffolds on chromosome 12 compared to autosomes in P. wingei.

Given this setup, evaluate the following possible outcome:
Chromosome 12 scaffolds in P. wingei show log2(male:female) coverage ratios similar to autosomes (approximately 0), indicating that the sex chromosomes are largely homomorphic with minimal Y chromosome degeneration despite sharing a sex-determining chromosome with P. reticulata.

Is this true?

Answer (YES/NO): NO